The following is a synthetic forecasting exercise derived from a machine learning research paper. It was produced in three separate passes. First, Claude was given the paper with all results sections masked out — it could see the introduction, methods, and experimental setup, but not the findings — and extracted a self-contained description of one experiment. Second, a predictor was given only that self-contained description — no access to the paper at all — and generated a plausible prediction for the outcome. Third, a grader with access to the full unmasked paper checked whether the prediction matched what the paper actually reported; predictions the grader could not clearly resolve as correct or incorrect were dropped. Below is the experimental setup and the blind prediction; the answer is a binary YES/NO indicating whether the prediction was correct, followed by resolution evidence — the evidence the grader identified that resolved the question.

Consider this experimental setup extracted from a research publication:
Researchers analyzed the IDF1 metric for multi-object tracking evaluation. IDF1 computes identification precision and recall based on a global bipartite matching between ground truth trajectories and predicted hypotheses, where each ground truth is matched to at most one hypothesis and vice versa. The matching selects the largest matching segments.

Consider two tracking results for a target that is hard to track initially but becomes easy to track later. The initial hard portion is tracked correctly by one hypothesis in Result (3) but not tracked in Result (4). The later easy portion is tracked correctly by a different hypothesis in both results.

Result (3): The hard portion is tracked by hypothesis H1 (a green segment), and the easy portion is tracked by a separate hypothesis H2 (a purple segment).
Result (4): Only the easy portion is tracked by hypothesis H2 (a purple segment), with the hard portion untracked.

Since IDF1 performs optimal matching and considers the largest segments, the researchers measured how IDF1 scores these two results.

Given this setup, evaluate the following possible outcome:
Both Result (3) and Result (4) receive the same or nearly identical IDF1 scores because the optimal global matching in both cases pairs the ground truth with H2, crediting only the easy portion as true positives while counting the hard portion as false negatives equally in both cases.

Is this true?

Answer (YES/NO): YES